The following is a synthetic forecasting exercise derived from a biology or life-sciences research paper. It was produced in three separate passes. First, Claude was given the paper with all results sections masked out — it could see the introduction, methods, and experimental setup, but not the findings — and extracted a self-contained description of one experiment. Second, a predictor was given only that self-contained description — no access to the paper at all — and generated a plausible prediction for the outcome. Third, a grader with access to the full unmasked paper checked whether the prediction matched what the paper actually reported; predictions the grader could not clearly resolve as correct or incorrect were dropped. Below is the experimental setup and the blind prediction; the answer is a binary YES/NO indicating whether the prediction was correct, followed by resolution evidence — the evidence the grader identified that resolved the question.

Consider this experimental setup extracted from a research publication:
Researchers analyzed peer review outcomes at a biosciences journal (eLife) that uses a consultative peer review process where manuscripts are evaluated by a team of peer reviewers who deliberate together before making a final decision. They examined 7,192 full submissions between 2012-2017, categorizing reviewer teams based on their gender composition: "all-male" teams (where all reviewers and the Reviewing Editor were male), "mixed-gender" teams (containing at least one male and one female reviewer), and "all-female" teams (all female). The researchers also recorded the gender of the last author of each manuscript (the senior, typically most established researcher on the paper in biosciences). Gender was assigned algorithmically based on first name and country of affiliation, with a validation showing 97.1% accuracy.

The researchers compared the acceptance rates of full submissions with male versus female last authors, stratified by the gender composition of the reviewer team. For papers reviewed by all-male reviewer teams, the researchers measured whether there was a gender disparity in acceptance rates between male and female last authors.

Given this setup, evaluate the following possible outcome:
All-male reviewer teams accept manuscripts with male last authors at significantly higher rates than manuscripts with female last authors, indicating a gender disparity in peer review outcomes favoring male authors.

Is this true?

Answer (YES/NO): YES